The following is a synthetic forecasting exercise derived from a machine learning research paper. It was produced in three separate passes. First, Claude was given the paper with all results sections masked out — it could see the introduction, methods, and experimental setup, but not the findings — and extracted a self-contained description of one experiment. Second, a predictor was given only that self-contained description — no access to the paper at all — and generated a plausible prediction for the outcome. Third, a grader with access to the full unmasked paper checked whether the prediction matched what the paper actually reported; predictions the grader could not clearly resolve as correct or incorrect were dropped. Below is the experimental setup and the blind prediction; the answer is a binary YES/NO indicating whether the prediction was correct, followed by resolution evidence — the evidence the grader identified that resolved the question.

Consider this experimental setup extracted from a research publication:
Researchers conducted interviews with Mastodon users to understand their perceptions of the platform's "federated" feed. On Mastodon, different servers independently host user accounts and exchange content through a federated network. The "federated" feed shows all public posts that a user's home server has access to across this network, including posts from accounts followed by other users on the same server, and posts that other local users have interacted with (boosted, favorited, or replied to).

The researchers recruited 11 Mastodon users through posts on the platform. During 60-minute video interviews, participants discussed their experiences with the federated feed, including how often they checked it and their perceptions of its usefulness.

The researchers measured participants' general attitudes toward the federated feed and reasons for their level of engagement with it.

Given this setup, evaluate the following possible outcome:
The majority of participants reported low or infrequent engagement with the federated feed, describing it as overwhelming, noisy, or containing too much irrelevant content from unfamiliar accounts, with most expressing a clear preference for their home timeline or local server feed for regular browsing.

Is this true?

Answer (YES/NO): YES